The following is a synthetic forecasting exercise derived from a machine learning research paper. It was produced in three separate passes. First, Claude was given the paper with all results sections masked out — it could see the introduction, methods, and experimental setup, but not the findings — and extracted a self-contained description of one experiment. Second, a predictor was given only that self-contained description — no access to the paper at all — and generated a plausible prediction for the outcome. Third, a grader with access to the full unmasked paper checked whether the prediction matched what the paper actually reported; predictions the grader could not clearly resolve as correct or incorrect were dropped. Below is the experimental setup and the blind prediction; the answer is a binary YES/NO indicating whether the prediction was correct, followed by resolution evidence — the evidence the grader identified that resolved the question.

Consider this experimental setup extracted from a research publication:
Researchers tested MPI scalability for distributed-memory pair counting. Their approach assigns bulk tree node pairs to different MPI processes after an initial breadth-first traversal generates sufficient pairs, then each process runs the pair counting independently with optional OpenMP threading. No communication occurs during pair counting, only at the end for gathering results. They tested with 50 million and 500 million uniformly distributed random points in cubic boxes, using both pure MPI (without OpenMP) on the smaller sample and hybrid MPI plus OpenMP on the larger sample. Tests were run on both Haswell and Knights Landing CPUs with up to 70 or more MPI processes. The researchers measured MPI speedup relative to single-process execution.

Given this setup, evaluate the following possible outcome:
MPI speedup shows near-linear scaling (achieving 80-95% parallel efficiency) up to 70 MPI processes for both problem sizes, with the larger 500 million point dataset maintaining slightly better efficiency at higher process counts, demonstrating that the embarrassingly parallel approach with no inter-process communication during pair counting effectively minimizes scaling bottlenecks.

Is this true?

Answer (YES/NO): NO